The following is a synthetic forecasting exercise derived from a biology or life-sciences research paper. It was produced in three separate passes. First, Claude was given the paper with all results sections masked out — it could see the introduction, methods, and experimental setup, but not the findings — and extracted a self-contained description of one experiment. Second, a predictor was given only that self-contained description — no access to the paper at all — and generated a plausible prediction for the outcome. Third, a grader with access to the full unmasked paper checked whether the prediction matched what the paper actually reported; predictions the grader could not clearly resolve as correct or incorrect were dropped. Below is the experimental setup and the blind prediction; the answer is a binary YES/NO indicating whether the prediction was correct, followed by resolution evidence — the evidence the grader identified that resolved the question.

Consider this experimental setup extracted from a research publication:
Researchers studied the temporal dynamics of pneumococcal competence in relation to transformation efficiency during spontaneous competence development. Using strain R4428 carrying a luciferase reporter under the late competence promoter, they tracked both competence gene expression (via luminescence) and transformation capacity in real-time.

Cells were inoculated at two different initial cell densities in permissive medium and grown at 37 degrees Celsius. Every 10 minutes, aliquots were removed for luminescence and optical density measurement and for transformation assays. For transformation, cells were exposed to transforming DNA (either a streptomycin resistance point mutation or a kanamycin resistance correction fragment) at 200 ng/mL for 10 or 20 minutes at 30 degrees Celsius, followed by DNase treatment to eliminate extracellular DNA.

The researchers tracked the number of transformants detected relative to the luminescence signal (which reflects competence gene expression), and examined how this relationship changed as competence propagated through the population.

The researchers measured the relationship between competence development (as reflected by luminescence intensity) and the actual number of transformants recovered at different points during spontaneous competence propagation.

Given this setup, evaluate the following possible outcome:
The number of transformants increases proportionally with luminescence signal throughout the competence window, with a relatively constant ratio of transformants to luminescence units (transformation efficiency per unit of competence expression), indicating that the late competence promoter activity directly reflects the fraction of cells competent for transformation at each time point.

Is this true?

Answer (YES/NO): NO